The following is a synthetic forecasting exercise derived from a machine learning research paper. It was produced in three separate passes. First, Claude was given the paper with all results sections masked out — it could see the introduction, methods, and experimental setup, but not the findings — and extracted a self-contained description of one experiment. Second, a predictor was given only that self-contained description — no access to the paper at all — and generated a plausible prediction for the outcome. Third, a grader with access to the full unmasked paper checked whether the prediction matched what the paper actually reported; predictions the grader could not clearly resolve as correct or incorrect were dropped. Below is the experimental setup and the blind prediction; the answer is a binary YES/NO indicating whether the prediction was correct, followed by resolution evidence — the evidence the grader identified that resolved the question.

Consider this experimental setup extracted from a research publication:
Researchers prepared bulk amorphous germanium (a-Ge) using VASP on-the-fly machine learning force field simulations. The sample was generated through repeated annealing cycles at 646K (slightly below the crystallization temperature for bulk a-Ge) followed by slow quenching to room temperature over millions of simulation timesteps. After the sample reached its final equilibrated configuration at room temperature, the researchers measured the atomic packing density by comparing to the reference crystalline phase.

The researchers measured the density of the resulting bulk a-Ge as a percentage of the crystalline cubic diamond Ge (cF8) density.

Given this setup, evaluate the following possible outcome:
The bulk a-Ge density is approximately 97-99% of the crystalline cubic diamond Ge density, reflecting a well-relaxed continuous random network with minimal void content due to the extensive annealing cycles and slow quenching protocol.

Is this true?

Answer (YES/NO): NO